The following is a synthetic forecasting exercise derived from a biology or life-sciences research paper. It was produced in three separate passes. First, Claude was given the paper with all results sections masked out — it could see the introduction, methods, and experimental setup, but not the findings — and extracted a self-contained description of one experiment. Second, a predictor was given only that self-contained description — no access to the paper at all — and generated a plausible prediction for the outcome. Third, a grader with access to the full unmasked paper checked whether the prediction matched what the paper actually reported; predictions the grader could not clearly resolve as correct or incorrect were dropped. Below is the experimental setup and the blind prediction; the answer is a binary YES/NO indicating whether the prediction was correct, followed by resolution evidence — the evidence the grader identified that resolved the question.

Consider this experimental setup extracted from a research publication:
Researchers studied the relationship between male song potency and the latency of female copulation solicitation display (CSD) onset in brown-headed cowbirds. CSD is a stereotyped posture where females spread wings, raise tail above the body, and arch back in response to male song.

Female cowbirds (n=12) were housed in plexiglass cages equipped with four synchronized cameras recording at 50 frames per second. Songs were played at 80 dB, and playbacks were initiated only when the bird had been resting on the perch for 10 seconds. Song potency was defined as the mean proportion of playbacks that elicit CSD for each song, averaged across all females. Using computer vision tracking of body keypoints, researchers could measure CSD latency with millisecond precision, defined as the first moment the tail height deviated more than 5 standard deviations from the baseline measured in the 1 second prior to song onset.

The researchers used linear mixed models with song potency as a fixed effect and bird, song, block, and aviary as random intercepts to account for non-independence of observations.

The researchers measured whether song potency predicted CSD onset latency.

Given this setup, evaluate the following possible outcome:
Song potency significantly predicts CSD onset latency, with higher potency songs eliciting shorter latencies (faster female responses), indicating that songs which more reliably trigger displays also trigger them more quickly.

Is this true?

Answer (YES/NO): YES